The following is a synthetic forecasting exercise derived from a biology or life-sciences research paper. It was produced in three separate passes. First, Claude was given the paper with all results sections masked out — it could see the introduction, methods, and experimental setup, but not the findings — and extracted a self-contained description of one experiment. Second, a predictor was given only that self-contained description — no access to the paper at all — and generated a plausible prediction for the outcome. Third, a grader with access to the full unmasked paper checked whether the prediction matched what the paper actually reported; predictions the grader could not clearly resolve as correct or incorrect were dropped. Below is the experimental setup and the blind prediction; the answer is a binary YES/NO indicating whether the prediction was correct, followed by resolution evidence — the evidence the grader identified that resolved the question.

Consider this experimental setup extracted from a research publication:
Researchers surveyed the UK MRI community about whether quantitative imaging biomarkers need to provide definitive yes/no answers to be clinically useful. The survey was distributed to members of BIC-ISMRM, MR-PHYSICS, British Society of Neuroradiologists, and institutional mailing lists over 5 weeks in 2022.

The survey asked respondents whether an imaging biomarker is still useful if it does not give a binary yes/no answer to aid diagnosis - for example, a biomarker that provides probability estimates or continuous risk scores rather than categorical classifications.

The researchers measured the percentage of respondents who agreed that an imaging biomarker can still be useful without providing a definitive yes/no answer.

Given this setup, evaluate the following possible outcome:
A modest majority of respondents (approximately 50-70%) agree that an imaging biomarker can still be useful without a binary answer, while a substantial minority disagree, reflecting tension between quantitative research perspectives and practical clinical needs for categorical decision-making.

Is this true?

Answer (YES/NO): NO